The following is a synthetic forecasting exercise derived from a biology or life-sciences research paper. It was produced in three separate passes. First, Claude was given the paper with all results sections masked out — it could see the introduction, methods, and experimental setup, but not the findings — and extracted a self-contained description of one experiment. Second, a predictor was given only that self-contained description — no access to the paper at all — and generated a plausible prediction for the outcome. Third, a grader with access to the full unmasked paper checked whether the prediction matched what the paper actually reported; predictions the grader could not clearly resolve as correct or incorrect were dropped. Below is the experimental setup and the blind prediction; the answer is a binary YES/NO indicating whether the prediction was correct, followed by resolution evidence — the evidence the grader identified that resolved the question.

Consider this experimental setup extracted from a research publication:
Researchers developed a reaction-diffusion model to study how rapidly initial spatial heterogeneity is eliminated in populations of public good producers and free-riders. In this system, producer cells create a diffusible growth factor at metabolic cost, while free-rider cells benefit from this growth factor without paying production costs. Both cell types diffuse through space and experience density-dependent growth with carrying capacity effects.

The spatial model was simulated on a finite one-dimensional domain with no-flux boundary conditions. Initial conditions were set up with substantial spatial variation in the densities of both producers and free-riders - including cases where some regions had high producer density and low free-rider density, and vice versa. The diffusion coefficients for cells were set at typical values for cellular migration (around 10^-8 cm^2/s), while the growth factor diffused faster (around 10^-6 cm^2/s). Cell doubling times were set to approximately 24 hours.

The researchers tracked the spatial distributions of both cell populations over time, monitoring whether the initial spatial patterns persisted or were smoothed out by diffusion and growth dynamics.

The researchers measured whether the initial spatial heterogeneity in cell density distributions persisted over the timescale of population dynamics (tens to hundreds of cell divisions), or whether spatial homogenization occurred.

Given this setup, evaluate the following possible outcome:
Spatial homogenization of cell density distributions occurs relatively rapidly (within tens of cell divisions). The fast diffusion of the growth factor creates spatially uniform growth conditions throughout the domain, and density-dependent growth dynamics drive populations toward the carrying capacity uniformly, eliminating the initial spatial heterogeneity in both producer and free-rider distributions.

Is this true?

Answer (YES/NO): NO